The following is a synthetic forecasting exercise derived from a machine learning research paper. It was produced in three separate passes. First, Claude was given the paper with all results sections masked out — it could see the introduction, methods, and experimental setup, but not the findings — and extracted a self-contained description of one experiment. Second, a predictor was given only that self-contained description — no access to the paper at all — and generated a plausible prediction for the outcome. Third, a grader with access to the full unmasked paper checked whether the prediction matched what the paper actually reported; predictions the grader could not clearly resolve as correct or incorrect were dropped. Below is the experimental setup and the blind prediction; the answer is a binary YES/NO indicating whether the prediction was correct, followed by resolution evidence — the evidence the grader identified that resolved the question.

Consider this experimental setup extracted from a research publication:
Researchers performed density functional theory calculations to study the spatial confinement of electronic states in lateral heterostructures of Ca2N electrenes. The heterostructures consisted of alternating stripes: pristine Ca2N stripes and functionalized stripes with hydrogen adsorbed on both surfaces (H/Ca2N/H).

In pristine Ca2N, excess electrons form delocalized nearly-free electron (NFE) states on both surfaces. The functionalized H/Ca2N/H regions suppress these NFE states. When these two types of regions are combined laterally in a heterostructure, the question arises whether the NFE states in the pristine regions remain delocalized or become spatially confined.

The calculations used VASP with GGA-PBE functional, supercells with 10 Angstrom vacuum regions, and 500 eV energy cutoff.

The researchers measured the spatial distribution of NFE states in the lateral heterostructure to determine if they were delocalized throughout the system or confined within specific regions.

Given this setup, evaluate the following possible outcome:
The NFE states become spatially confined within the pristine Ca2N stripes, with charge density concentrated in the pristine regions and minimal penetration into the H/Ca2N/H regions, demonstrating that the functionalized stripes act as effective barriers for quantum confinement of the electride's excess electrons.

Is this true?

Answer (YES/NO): YES